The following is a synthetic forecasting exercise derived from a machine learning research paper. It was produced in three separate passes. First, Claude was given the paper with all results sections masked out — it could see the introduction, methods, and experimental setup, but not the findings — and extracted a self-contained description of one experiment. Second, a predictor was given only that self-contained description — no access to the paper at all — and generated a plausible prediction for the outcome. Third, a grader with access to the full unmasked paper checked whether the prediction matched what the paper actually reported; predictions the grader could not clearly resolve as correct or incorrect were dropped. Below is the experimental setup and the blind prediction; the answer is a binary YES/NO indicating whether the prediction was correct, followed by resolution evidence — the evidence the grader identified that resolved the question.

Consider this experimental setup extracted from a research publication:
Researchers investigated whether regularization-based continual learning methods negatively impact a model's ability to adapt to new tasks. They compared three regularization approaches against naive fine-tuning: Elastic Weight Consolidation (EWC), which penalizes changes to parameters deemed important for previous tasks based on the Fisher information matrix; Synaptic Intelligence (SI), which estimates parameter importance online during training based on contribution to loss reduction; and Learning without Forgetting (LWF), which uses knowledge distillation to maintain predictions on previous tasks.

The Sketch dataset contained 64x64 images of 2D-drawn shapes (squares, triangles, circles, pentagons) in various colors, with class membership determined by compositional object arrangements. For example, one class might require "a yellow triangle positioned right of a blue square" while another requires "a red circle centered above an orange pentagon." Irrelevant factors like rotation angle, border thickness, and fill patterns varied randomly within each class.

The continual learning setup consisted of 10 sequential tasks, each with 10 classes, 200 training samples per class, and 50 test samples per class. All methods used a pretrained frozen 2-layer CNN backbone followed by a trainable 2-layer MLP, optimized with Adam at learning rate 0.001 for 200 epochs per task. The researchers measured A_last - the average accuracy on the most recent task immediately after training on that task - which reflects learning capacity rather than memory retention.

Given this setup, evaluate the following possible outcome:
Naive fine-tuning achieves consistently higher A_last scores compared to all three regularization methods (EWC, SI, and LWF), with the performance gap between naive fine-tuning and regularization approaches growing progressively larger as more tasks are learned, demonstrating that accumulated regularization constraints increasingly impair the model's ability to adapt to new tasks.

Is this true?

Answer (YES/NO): NO